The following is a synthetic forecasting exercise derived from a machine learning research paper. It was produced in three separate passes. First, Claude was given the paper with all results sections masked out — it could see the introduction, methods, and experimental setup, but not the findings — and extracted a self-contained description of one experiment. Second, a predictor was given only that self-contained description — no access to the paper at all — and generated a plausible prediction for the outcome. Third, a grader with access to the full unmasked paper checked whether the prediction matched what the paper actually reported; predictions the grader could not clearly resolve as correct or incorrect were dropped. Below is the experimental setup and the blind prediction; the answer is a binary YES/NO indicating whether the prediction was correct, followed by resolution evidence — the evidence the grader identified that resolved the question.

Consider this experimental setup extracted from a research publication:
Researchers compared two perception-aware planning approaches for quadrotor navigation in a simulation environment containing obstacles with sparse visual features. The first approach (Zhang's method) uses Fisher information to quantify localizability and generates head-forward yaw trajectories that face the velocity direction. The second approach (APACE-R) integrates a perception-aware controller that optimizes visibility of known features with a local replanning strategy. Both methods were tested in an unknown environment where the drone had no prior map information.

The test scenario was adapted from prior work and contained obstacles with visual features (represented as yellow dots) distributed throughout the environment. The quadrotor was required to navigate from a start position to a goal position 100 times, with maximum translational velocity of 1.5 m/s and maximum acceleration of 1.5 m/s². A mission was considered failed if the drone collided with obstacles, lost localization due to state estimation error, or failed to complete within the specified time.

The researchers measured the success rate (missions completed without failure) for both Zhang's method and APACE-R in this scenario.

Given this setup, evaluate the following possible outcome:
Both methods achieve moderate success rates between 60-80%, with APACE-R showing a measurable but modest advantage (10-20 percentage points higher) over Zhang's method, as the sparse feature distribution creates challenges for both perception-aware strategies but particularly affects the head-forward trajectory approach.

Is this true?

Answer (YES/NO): NO